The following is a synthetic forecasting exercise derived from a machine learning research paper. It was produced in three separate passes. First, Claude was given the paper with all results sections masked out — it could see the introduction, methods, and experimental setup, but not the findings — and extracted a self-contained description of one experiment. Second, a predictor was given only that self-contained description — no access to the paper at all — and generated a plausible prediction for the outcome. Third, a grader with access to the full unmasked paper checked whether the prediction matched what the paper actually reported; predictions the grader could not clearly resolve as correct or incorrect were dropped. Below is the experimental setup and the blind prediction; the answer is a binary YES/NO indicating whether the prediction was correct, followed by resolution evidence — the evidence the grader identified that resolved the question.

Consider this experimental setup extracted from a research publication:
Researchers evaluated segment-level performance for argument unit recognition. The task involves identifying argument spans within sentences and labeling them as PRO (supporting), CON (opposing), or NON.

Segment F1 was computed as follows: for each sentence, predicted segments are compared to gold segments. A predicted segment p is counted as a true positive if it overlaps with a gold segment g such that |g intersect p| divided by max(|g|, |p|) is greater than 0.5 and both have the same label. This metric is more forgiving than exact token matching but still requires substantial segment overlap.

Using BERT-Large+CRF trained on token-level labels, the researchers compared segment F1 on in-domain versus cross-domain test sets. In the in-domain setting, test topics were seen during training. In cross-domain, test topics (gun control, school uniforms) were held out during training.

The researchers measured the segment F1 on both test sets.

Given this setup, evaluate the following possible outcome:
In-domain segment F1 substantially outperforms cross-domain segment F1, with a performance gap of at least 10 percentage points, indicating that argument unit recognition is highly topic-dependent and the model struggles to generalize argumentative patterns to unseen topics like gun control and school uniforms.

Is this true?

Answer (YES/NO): NO